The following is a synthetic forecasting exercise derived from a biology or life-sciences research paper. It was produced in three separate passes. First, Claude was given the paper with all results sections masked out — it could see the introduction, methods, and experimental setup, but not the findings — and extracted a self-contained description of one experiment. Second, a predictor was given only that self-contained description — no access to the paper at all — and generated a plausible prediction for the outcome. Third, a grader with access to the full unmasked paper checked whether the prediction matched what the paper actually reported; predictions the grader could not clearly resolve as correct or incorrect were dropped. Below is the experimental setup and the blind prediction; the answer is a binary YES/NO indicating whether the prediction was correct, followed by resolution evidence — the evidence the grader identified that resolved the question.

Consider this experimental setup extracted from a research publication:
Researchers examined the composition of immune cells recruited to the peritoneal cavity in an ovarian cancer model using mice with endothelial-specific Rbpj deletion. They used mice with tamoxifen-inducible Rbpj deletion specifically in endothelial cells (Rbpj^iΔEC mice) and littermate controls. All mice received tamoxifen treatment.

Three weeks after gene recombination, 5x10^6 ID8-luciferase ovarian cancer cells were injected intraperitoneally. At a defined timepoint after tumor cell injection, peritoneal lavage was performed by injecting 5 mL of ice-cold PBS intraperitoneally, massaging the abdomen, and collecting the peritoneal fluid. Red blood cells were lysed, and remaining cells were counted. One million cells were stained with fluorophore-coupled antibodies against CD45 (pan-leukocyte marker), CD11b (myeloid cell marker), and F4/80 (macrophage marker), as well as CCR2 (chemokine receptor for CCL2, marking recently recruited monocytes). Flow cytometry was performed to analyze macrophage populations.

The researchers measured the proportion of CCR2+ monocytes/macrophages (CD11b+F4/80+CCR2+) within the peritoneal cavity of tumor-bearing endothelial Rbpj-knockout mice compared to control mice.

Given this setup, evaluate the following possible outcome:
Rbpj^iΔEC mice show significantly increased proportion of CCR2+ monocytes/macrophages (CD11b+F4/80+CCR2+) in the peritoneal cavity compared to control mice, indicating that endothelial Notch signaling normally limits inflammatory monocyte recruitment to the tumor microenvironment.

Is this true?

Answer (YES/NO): NO